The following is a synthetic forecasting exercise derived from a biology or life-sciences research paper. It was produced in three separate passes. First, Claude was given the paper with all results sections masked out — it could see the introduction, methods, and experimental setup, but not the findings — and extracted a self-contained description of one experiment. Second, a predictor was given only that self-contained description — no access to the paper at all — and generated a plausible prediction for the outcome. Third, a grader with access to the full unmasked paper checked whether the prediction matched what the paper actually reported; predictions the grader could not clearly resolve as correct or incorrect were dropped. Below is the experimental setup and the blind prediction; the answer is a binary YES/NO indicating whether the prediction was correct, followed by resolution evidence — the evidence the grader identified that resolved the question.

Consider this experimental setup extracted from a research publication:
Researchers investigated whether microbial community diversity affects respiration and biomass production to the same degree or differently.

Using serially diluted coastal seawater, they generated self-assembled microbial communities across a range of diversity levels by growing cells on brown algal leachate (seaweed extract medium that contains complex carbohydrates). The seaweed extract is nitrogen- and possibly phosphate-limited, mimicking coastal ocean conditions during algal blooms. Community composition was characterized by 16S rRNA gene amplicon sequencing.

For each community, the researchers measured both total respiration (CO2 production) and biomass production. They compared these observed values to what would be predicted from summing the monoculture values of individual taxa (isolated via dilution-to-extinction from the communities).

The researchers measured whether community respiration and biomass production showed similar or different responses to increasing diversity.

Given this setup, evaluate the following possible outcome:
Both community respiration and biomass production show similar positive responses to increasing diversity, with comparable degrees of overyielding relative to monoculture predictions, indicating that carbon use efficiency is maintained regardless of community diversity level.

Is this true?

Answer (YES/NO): NO